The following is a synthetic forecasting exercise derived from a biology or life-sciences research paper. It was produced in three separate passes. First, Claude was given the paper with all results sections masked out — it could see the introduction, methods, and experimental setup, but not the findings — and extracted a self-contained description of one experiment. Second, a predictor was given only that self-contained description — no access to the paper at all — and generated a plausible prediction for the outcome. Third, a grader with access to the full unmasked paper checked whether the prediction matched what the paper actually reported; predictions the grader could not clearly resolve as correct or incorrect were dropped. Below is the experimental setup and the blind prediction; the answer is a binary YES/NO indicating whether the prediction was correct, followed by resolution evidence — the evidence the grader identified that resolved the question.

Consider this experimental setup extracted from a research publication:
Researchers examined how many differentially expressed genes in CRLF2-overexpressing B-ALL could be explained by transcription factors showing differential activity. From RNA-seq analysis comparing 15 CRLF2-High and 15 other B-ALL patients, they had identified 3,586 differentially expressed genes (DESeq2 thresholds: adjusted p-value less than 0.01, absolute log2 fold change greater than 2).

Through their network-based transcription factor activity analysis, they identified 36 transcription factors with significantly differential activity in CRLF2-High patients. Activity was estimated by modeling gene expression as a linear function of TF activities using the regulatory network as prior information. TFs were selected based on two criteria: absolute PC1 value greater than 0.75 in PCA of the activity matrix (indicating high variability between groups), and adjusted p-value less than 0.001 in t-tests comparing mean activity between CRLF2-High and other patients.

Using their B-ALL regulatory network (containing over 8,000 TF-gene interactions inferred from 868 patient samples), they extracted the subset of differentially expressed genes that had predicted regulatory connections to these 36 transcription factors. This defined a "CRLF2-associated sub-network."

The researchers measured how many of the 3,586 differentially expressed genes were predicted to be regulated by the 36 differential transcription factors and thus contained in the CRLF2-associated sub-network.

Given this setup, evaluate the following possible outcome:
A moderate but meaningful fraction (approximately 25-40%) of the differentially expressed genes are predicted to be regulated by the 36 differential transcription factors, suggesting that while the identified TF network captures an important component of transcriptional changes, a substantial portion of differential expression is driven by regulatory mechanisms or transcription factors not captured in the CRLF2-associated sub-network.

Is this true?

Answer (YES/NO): NO